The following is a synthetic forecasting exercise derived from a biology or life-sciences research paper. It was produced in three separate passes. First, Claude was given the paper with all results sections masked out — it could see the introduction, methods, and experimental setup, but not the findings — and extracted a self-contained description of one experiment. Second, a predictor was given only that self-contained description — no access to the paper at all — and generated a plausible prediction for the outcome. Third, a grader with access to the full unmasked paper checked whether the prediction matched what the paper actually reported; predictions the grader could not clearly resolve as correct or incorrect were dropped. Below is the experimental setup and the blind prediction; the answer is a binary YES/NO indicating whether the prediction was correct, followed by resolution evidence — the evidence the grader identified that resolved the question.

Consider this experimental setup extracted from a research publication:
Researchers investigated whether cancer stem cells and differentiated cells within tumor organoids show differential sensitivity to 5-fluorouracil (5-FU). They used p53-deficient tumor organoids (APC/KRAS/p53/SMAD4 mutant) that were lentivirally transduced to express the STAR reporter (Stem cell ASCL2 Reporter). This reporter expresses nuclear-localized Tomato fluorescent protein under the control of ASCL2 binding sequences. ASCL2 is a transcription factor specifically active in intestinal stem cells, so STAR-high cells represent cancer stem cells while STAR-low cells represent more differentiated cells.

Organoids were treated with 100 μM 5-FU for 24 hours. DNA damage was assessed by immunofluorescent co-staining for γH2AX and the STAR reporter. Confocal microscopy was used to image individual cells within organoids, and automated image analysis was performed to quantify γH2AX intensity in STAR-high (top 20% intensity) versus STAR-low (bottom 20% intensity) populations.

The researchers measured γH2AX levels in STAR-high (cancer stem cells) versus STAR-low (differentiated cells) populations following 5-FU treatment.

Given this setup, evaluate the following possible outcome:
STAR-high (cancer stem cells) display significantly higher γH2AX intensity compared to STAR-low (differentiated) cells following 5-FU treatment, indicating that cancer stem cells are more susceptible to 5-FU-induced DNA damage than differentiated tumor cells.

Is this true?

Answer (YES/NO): YES